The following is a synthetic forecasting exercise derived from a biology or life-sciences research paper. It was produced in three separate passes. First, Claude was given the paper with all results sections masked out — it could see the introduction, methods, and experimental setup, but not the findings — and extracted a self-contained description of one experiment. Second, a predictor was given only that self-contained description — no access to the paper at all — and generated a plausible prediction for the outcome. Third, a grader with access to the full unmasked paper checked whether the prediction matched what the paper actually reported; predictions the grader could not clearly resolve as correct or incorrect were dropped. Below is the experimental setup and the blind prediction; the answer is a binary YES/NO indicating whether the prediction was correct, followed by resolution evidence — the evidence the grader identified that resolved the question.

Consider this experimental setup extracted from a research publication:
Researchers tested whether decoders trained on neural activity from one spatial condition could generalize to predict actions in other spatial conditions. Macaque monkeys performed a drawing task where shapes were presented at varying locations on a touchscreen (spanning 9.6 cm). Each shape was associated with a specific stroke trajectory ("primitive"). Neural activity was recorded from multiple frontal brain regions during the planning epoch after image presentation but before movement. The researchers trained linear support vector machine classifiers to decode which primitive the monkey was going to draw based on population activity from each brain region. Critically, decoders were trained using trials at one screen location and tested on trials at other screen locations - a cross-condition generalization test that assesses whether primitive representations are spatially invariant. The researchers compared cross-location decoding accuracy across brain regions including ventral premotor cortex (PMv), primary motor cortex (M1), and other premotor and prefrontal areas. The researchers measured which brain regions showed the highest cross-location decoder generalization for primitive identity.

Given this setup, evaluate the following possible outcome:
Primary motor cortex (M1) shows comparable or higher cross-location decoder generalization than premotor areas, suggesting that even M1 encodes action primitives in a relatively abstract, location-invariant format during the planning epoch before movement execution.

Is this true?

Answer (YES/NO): NO